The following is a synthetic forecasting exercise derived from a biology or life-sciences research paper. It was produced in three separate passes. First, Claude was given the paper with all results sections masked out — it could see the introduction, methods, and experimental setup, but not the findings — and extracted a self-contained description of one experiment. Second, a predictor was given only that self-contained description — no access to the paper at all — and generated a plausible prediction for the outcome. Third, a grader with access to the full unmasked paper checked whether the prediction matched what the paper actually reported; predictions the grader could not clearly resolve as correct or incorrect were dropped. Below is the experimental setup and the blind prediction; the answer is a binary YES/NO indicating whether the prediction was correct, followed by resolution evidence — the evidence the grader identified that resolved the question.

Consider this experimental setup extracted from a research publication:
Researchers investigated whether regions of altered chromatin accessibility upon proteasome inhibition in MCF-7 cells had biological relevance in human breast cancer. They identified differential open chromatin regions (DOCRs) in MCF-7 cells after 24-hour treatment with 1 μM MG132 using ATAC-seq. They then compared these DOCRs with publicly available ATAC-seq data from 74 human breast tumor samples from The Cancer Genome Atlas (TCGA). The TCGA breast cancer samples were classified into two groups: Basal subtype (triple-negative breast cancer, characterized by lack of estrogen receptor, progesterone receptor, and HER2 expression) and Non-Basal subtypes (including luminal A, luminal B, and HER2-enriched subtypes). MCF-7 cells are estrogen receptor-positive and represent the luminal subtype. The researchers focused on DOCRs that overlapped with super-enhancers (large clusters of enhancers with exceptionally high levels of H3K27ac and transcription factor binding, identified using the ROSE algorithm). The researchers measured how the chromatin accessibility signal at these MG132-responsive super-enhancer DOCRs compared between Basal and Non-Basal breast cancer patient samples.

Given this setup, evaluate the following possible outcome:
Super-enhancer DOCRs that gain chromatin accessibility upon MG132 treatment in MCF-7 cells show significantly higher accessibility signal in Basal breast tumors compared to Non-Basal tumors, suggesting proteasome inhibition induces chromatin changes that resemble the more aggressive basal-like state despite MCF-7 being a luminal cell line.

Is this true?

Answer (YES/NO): NO